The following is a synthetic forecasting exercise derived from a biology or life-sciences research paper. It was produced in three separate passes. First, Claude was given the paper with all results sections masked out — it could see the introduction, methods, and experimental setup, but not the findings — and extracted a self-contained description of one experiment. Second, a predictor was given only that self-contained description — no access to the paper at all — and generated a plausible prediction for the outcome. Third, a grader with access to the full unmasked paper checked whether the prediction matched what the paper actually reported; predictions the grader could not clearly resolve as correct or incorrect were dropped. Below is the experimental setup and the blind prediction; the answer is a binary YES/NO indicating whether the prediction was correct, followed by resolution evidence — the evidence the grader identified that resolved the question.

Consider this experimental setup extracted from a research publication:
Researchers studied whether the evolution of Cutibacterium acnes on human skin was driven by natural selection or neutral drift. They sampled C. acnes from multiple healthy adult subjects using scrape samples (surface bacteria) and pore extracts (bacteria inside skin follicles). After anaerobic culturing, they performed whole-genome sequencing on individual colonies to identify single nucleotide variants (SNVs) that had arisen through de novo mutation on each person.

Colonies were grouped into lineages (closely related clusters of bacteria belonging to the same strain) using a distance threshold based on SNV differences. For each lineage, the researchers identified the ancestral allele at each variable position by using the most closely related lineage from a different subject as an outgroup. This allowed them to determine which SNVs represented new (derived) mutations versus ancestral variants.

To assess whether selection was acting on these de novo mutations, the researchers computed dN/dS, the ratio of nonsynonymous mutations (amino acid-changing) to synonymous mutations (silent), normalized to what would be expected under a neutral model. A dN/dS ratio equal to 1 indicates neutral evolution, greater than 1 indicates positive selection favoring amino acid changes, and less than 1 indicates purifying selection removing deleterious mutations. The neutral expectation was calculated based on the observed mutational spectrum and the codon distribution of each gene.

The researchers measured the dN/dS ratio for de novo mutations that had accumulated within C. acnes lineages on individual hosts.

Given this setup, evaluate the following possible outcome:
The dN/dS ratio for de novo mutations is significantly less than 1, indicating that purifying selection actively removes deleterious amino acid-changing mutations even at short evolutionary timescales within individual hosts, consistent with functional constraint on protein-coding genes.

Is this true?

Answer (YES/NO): NO